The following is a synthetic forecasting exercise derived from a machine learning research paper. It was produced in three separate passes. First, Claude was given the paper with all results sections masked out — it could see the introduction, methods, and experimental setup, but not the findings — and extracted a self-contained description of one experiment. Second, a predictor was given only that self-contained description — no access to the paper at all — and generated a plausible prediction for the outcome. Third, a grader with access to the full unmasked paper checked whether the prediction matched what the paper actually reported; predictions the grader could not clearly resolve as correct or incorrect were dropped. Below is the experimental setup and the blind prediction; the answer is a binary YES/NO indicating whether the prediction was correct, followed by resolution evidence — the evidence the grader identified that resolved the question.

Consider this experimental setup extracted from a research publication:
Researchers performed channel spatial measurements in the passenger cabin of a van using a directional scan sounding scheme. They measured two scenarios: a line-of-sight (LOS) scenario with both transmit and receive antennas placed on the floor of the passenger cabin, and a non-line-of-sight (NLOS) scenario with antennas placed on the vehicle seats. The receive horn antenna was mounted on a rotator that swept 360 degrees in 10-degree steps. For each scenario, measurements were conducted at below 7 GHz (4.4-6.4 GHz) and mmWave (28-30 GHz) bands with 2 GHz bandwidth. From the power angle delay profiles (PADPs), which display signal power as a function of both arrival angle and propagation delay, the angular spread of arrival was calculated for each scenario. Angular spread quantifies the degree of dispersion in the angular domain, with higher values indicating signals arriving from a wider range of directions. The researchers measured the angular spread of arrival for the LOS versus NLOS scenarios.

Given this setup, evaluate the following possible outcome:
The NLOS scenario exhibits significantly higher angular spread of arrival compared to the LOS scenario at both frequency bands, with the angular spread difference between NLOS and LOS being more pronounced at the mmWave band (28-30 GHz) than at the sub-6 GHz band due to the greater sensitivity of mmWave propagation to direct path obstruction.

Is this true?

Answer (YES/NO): YES